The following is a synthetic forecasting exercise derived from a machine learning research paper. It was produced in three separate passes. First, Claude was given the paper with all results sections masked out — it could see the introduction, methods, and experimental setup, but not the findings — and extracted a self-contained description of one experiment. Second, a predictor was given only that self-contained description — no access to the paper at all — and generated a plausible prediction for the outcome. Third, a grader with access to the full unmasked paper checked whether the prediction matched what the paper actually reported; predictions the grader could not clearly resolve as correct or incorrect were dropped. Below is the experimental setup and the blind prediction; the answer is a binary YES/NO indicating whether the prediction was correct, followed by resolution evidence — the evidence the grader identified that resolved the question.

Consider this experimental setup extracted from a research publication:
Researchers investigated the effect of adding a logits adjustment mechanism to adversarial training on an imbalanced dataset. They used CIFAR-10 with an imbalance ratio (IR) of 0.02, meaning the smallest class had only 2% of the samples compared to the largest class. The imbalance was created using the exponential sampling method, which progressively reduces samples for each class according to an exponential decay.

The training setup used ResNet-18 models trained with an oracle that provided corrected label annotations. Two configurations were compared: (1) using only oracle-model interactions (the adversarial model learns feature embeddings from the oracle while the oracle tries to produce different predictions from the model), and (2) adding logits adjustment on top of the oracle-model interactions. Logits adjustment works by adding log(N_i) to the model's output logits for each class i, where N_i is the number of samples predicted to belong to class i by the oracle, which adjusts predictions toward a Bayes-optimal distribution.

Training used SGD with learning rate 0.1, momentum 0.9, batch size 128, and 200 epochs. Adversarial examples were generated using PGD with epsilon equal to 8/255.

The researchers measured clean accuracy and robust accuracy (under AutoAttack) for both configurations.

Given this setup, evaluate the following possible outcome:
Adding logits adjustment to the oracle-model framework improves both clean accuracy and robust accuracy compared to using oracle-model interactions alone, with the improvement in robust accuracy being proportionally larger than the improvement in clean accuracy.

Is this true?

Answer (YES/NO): NO